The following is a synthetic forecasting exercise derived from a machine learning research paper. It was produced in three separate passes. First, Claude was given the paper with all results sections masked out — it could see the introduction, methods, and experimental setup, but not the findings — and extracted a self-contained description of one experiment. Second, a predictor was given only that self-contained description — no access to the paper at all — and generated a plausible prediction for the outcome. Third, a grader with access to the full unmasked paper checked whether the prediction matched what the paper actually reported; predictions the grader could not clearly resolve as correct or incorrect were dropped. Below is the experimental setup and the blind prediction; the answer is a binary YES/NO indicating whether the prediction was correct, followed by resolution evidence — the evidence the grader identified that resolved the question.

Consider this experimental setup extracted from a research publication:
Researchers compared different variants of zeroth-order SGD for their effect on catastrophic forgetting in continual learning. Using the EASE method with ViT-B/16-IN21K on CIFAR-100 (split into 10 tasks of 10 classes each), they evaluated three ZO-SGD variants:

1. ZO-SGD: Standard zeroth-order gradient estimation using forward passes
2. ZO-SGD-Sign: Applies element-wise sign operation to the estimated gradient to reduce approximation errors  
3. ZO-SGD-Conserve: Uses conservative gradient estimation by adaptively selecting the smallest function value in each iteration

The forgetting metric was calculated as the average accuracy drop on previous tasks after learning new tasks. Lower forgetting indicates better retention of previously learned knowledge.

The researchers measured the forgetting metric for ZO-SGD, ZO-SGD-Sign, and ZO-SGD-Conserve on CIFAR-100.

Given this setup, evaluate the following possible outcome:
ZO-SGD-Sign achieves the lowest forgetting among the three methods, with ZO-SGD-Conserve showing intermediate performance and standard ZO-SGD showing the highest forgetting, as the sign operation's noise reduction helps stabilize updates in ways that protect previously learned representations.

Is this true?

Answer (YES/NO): NO